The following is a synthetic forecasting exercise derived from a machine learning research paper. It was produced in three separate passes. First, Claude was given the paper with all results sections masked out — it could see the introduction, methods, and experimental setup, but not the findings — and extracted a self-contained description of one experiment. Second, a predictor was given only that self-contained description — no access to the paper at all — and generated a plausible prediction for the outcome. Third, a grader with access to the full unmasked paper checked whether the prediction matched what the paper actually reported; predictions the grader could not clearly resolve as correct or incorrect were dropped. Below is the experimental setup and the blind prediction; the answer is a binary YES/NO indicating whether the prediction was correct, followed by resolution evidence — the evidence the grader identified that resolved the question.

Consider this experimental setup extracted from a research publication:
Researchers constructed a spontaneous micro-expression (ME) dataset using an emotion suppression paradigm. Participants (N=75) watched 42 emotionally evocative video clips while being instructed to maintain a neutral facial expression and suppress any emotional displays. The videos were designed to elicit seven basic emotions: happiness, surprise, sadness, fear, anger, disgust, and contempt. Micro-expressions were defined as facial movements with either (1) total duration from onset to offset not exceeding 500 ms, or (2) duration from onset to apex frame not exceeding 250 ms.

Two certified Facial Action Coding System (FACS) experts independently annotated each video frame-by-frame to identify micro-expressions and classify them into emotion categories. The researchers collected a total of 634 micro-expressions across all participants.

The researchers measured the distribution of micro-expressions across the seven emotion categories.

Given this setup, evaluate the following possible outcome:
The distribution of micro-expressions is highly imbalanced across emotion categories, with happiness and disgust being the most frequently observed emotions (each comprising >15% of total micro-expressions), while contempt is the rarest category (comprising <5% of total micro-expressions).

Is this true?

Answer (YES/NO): NO